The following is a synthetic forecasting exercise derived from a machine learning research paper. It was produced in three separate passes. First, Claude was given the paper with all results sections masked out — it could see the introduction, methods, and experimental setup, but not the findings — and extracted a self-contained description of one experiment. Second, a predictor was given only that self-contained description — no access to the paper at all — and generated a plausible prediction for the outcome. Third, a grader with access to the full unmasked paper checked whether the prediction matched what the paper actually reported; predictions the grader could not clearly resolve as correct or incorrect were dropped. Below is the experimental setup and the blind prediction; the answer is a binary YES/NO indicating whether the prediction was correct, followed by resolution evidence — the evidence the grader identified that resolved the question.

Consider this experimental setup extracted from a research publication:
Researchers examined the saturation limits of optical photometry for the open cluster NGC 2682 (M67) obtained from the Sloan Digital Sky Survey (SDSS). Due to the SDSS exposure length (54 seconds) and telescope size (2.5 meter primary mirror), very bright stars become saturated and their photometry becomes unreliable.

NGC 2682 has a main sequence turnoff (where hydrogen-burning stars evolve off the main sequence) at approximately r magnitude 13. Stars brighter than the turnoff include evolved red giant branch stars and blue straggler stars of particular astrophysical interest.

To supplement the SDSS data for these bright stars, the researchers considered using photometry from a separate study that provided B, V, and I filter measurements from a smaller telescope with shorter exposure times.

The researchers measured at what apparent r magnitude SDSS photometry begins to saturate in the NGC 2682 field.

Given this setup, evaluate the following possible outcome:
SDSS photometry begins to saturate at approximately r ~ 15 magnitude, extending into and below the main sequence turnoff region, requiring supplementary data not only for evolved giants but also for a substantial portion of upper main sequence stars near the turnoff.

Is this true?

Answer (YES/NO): NO